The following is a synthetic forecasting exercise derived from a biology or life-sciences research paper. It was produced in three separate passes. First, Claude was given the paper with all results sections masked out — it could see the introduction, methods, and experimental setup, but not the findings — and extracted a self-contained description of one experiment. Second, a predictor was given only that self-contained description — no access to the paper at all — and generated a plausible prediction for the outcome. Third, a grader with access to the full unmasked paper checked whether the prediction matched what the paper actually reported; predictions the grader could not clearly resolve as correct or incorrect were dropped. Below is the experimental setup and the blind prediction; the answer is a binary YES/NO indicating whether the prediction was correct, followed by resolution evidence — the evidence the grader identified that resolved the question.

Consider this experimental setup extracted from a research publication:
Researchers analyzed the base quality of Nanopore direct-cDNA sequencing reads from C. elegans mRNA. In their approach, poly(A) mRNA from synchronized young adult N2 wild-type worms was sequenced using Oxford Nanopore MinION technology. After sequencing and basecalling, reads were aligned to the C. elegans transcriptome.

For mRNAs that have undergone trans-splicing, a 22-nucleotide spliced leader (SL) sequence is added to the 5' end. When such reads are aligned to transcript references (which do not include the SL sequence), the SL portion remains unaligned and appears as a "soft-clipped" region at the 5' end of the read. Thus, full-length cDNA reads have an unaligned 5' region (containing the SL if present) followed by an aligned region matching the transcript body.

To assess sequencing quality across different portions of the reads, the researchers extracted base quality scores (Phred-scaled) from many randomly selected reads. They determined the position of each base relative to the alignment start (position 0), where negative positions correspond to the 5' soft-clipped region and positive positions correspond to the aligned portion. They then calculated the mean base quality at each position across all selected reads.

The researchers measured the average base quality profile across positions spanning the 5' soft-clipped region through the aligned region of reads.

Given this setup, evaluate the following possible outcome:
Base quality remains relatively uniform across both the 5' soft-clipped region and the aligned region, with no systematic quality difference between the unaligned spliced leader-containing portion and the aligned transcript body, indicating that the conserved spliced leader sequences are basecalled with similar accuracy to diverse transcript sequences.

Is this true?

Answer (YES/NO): NO